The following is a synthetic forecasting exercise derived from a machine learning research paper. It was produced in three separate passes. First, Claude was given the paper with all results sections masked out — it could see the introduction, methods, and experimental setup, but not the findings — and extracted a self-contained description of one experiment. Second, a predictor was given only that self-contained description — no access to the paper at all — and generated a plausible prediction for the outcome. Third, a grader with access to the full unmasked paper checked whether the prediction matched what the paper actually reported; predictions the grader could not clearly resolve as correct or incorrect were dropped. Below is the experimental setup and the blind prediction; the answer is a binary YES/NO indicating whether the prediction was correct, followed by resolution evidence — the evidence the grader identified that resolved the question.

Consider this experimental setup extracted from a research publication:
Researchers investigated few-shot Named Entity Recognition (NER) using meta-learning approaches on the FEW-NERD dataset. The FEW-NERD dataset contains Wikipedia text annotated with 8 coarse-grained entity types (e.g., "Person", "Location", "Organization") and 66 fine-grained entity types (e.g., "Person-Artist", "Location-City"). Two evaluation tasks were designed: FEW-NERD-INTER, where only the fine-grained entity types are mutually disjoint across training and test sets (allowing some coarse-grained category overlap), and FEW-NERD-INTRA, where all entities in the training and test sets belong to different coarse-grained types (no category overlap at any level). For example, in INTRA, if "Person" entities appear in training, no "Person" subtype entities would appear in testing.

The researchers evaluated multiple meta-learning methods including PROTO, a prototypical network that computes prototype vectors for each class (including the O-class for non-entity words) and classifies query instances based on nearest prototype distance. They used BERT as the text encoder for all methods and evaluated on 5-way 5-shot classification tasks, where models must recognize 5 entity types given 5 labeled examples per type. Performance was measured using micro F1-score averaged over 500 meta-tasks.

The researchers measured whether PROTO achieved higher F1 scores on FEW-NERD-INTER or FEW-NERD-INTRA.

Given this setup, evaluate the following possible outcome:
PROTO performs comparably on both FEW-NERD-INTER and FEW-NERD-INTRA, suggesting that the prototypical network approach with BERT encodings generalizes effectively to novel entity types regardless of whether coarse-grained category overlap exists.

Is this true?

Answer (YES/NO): NO